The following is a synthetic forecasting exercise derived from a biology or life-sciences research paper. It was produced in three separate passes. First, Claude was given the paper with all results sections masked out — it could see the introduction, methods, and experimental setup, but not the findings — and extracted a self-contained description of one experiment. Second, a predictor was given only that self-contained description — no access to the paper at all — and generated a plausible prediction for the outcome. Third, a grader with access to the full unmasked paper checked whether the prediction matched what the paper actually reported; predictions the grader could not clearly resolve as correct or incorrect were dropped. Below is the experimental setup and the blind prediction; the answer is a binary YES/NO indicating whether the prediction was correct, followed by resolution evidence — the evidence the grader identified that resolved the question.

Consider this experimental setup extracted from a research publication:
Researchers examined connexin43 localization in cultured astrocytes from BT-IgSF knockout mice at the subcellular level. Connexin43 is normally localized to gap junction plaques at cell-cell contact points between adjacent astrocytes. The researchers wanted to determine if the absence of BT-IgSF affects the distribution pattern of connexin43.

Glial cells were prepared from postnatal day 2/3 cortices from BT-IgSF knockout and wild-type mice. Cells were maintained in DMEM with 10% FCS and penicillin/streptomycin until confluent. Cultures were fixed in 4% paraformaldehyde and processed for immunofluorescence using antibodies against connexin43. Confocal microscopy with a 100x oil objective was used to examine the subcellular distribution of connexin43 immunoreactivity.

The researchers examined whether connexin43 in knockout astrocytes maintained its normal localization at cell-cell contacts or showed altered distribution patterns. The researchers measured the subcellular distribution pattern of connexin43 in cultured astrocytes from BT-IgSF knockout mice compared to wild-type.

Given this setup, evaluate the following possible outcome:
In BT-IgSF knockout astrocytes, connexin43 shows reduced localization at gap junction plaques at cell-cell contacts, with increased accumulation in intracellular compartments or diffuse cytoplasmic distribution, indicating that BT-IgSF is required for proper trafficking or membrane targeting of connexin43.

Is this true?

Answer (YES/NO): NO